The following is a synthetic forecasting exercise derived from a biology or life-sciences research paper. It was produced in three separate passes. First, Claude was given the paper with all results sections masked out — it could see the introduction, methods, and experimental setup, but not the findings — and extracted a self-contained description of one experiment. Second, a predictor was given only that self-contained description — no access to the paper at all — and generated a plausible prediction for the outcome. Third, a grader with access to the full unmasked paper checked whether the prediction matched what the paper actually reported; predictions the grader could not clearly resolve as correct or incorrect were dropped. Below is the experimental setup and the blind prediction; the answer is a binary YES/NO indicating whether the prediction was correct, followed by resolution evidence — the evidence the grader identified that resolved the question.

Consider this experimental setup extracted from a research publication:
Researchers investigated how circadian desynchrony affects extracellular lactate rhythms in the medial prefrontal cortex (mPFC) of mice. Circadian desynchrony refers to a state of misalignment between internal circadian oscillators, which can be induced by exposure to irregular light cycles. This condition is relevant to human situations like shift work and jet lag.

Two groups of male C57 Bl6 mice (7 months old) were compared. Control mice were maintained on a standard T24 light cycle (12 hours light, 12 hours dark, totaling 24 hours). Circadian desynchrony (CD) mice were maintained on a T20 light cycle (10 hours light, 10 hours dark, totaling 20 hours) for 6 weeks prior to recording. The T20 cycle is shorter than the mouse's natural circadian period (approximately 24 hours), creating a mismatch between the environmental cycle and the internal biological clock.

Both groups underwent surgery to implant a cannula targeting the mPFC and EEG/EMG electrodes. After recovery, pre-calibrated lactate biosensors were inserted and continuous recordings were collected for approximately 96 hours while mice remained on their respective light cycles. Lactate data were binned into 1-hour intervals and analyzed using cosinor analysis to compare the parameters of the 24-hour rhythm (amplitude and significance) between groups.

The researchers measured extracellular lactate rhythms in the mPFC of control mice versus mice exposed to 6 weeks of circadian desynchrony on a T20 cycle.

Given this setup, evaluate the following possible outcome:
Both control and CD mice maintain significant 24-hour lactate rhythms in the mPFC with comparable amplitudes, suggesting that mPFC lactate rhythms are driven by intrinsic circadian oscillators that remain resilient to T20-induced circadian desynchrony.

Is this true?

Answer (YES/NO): NO